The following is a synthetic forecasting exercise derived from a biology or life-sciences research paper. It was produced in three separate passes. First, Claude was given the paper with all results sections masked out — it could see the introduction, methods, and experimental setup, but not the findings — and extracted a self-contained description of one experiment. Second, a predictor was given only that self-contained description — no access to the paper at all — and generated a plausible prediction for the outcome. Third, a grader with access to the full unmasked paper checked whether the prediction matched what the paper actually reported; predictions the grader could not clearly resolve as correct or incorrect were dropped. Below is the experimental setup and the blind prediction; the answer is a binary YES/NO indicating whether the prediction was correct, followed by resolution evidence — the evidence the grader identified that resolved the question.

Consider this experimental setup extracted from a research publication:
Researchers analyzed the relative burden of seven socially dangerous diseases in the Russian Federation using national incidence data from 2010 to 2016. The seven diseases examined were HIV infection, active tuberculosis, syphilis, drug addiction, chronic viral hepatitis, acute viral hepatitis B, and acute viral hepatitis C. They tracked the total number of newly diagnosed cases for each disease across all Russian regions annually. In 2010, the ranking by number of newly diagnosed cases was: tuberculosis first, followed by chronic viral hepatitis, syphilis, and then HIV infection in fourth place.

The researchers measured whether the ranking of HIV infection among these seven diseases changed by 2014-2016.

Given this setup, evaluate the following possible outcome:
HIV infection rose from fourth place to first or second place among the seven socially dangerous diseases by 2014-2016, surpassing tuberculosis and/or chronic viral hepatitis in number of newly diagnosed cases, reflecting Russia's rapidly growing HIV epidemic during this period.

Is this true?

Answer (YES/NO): YES